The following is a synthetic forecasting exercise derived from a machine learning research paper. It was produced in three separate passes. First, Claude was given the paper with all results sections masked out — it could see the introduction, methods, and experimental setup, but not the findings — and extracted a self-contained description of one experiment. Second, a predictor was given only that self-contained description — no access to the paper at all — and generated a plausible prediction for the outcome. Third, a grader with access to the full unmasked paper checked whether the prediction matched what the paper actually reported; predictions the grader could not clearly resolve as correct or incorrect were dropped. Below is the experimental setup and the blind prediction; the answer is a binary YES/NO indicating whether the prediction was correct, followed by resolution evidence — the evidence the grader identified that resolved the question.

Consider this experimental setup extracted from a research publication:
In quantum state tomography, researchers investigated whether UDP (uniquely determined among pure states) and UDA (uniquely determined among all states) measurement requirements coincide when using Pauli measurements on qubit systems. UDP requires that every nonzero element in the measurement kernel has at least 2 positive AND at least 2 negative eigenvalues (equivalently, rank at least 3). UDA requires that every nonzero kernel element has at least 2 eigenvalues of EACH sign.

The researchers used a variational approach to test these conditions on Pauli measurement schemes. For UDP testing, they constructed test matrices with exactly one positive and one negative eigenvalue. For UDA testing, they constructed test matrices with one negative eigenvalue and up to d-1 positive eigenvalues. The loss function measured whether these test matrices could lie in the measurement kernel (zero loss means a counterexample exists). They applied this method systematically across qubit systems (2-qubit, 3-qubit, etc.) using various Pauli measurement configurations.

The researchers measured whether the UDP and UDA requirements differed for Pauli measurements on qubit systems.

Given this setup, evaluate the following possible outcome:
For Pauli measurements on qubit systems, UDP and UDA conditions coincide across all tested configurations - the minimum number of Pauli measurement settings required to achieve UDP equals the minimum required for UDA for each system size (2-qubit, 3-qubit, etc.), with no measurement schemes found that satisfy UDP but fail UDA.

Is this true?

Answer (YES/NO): YES